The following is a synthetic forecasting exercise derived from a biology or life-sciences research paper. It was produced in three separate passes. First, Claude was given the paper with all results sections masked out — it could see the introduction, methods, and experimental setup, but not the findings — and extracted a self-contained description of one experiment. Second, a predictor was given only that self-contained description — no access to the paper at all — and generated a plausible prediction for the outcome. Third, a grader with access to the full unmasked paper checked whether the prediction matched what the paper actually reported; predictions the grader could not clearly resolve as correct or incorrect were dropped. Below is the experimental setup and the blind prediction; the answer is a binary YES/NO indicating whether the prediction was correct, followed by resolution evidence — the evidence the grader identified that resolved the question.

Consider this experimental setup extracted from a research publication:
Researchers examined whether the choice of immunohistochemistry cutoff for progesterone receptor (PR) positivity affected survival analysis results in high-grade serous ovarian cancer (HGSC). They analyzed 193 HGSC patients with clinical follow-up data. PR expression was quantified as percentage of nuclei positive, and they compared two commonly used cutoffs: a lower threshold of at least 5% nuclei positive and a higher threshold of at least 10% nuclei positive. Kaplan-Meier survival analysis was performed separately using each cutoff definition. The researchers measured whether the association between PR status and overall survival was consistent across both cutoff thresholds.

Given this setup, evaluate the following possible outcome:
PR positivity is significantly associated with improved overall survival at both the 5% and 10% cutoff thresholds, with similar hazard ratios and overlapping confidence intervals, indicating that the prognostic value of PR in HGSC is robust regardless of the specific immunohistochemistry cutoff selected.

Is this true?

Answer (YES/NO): NO